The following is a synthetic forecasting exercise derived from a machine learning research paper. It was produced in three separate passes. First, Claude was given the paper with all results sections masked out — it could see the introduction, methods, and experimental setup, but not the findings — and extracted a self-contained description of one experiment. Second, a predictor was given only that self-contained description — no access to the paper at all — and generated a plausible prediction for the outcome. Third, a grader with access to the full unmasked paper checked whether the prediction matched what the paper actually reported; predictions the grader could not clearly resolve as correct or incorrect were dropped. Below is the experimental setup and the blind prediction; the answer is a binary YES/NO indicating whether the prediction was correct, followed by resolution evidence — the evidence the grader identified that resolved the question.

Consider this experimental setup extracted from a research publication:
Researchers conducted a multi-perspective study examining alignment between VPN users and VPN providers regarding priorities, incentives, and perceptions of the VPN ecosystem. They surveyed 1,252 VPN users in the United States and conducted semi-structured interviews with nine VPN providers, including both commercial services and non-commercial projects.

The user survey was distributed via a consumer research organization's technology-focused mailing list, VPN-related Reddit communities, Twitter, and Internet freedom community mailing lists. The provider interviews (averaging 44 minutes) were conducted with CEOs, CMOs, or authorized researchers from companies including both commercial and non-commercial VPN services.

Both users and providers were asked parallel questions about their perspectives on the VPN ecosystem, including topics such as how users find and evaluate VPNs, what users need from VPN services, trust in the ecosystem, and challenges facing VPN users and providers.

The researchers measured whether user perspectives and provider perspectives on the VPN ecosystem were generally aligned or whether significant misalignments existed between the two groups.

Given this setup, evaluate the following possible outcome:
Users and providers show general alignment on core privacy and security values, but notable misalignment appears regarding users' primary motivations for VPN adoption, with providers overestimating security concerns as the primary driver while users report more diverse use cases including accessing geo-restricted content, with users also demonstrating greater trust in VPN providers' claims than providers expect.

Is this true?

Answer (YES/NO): NO